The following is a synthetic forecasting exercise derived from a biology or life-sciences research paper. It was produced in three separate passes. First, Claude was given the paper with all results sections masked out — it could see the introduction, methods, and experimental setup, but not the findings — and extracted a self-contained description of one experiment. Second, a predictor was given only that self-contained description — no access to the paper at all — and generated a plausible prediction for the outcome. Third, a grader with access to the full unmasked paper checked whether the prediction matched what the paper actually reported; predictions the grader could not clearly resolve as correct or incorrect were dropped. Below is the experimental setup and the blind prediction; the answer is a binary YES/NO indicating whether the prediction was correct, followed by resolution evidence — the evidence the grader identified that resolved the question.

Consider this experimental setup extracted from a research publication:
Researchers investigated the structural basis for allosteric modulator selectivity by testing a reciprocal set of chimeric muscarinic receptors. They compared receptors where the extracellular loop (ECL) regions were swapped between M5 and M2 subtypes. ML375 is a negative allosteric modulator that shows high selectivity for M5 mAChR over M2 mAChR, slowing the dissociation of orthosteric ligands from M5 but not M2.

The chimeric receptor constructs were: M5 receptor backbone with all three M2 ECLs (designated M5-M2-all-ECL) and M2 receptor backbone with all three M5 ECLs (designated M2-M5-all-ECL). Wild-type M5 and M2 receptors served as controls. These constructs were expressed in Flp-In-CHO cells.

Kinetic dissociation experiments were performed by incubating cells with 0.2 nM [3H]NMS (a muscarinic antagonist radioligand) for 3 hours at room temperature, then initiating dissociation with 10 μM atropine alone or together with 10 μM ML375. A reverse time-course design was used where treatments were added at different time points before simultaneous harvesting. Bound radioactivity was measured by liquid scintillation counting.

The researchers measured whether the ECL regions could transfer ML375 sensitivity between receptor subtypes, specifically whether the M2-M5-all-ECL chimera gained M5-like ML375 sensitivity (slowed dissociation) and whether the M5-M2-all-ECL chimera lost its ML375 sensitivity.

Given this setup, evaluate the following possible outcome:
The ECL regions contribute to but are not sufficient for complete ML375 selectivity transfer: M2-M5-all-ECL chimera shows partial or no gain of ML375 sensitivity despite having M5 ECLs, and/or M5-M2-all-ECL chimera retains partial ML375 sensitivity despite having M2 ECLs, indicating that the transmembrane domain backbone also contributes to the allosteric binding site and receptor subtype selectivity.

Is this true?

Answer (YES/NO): YES